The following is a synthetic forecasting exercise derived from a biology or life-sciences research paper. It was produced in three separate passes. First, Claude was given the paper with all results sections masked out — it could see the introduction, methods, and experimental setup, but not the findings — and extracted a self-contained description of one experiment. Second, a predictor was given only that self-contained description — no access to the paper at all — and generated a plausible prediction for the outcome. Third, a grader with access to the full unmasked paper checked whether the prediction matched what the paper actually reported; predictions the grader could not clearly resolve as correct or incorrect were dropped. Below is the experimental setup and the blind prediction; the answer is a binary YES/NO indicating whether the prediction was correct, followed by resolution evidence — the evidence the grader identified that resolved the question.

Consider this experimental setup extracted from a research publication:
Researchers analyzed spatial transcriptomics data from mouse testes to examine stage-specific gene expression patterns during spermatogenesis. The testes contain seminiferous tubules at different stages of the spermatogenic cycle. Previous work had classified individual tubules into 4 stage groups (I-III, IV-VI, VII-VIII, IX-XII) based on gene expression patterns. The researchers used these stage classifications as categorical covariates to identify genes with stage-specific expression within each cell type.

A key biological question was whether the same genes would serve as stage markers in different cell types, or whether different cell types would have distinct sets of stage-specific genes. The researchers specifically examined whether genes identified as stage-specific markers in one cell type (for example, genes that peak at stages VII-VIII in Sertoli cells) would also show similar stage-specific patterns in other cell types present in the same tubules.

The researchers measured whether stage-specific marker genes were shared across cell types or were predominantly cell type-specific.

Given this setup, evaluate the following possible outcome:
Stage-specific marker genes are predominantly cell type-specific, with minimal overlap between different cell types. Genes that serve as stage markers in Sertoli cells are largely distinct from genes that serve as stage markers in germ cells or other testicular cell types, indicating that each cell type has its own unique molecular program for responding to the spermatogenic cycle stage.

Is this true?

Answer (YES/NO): YES